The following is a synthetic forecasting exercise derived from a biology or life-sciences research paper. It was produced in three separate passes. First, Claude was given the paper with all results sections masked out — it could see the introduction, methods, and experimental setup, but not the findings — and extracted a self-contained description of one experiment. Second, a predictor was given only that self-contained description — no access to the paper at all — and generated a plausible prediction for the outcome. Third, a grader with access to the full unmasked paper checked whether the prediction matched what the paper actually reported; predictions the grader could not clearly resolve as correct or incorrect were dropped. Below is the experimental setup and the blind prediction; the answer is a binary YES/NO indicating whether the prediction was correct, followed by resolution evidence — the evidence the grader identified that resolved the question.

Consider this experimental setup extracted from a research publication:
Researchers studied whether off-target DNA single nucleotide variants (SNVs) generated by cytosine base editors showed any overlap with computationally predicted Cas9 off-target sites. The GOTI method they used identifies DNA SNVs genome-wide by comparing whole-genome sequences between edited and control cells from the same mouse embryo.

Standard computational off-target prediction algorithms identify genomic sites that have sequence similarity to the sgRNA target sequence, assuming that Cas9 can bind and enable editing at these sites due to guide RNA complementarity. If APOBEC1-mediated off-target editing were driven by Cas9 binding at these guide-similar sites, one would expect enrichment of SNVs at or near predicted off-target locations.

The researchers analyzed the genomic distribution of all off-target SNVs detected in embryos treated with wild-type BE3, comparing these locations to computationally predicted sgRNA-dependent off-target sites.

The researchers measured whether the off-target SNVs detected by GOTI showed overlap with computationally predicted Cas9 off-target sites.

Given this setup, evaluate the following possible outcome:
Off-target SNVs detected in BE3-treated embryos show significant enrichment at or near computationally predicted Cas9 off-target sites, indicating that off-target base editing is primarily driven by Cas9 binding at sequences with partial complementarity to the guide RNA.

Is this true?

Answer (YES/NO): NO